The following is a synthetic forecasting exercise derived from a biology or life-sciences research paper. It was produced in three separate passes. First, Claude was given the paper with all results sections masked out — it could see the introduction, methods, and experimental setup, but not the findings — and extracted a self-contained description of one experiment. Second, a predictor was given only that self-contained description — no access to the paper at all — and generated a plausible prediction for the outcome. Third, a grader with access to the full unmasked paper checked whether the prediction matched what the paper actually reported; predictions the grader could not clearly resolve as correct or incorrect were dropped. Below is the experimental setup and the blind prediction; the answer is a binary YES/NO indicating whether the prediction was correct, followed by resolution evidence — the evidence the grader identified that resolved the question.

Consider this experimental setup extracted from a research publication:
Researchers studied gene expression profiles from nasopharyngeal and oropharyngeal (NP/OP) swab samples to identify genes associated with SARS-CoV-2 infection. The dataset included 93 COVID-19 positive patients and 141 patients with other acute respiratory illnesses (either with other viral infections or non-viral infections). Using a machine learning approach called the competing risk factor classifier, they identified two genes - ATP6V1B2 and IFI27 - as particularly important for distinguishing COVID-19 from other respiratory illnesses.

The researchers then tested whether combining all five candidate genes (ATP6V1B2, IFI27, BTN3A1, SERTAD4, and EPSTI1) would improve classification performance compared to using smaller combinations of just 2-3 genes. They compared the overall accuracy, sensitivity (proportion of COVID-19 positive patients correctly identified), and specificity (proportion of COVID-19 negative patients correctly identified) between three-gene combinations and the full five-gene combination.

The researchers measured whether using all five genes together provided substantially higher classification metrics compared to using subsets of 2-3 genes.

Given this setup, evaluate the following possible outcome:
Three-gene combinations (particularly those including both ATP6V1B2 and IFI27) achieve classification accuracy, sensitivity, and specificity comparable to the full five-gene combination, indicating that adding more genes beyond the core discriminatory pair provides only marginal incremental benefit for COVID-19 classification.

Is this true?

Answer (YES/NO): YES